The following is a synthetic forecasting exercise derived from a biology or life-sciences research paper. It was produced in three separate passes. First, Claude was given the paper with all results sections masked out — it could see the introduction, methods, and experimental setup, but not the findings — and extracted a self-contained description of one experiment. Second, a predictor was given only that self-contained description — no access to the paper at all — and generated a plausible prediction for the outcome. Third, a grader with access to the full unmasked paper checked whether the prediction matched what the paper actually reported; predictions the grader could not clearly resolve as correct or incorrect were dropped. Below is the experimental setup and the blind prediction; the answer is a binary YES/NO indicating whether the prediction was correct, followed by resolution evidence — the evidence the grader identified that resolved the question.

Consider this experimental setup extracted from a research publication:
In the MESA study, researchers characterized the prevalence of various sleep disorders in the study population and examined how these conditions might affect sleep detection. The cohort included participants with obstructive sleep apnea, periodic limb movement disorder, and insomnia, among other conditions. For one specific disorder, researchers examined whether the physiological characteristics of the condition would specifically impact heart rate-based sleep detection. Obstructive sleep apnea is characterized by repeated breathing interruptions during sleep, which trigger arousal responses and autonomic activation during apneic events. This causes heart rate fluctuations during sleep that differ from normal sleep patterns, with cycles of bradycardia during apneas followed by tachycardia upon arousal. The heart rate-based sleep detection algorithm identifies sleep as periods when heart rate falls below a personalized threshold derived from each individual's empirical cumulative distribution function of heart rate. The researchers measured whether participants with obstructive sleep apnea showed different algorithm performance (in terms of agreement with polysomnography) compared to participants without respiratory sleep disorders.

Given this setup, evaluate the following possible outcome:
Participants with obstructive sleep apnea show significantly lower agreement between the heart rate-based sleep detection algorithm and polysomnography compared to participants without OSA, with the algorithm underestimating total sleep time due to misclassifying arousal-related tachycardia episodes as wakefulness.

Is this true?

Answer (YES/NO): NO